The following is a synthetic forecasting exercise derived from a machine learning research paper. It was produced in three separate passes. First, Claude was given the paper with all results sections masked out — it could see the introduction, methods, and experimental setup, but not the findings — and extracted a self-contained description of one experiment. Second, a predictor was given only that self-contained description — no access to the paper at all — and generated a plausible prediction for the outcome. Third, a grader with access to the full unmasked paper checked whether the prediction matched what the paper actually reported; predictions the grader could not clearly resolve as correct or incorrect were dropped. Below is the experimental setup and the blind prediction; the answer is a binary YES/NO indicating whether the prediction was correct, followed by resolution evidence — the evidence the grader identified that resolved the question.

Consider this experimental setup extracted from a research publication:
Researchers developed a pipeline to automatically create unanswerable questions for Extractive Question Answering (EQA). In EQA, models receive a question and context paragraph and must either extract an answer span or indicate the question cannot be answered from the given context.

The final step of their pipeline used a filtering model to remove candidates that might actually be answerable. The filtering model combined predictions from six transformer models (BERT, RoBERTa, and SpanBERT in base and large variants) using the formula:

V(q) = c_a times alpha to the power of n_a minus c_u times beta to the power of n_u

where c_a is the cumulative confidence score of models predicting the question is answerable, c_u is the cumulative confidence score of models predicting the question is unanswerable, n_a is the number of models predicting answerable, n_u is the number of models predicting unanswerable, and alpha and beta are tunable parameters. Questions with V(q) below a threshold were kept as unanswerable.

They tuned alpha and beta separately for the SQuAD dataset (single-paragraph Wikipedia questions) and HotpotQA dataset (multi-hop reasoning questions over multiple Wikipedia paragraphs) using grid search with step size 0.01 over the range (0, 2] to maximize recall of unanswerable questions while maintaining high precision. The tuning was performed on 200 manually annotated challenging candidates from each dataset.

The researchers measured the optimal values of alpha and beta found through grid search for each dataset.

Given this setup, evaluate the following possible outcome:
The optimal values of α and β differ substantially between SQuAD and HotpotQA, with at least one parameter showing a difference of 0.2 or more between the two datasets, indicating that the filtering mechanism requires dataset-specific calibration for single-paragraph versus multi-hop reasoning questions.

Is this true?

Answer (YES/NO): YES